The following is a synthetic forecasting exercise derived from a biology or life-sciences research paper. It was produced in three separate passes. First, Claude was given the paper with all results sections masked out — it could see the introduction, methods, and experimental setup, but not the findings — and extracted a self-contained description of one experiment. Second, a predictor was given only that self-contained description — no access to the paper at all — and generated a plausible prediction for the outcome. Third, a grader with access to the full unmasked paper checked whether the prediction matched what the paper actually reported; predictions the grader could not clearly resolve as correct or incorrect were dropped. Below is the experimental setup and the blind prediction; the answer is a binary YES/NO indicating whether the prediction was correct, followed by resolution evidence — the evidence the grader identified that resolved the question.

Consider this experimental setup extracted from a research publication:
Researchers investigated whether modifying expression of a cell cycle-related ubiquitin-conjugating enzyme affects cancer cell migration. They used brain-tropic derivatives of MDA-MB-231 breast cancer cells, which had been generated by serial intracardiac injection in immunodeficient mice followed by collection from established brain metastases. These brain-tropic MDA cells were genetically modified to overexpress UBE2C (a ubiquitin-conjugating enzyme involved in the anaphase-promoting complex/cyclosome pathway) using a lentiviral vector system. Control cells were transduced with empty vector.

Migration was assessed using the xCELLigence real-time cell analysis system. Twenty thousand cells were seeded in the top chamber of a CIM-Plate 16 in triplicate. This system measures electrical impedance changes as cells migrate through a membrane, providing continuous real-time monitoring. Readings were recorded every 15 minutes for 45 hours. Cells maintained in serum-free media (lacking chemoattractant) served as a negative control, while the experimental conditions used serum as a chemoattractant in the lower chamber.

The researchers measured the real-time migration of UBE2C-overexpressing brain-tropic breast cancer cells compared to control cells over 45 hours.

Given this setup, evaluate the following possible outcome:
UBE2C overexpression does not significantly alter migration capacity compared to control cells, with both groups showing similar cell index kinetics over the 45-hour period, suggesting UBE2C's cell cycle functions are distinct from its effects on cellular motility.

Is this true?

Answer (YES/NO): NO